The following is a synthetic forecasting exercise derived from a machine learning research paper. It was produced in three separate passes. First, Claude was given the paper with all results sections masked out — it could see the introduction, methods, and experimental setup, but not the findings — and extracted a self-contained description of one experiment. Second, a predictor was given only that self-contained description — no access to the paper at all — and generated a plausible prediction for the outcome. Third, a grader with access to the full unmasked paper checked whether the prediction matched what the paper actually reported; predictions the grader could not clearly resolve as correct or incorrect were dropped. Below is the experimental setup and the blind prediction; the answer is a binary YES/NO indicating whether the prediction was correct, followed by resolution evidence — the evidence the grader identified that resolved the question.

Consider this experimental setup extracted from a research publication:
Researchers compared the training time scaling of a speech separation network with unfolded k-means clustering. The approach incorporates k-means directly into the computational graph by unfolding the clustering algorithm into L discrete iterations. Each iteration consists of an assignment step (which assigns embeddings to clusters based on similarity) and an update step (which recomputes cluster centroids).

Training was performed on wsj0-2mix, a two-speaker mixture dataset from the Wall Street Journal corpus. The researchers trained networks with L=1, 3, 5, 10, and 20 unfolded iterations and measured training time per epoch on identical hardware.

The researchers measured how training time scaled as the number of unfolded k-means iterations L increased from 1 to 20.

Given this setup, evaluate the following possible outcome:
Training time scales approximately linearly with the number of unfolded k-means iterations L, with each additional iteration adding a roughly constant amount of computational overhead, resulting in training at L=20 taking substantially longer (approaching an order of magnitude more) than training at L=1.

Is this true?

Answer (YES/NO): NO